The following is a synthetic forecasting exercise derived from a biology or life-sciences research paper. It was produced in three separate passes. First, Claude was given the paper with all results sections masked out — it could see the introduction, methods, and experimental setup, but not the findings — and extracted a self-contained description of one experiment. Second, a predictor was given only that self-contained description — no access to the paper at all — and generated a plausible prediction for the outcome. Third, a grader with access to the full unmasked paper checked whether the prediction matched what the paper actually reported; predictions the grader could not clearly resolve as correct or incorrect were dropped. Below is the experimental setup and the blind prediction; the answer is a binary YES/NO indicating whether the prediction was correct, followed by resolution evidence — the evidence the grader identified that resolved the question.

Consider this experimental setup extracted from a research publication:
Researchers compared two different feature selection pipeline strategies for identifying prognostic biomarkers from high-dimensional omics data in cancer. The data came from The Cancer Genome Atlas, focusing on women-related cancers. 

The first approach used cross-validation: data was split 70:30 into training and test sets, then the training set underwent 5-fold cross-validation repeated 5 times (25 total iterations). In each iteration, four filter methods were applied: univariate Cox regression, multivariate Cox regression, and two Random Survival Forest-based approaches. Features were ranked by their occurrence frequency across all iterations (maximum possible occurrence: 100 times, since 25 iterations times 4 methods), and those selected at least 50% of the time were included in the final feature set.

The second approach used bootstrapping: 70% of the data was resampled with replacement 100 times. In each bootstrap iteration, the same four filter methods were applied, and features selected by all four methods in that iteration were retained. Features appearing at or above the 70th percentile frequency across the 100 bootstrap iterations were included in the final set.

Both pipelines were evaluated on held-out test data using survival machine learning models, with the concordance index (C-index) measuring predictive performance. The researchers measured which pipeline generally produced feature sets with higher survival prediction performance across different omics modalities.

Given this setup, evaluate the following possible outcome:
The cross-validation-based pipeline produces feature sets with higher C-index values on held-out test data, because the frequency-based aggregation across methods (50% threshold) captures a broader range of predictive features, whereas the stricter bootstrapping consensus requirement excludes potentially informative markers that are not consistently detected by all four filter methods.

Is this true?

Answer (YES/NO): YES